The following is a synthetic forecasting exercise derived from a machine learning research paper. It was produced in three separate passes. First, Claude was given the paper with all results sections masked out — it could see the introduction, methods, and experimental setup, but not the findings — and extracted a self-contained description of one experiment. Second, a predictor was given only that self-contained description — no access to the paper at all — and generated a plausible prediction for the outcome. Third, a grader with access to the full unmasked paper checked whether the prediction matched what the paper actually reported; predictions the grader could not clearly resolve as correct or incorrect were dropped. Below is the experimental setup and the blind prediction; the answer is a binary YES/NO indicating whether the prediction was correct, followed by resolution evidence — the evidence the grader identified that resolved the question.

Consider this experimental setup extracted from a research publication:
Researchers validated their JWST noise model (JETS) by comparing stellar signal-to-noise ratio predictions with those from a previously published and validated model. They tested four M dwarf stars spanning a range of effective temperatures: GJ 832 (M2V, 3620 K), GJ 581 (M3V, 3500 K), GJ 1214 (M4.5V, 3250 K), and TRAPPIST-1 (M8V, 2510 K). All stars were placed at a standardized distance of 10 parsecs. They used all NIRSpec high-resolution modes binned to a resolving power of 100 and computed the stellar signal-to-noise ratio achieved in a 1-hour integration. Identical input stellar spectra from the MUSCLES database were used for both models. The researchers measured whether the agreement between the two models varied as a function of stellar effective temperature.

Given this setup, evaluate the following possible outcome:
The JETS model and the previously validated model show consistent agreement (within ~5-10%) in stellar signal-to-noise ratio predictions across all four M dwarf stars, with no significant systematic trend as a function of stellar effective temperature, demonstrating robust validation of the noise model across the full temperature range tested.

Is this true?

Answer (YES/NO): NO